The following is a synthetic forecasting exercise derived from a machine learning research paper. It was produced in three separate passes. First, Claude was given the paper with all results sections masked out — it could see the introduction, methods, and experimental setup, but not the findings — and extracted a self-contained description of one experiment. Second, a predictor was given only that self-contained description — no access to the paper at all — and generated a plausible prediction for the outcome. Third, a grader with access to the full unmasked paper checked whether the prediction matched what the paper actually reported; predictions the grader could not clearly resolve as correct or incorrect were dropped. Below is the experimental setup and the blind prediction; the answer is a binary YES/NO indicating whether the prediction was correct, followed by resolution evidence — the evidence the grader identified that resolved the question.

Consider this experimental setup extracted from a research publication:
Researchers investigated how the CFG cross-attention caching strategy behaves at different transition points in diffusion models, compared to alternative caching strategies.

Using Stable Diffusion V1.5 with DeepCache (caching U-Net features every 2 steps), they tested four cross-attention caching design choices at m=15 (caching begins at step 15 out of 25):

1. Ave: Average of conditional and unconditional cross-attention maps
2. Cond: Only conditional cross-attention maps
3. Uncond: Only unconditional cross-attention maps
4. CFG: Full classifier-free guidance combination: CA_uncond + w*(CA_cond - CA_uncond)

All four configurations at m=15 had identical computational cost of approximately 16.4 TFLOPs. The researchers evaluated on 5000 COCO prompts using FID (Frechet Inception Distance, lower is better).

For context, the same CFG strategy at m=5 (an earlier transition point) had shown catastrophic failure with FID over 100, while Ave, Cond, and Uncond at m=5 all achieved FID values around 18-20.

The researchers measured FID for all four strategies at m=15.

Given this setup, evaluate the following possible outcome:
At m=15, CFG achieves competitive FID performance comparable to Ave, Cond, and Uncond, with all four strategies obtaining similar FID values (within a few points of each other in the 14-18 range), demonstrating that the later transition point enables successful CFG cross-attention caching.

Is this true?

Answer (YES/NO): NO